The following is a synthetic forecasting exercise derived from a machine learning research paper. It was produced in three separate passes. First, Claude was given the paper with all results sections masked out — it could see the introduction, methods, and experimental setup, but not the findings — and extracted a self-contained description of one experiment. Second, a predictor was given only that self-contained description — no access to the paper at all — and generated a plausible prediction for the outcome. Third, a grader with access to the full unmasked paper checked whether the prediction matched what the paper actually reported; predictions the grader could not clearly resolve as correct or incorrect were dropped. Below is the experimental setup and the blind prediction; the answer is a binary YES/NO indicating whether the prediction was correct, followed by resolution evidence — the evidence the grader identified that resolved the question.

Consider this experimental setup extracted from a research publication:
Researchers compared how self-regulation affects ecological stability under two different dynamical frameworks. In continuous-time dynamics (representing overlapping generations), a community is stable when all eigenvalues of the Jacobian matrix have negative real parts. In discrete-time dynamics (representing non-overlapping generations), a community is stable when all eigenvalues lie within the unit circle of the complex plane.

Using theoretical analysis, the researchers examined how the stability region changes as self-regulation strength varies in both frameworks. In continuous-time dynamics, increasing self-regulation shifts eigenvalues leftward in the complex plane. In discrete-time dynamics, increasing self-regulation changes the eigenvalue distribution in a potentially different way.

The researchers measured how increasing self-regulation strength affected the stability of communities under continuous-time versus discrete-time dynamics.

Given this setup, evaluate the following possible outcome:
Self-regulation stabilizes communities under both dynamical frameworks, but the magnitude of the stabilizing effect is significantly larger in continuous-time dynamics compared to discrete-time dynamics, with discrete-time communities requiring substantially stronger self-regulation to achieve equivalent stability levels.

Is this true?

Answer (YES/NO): NO